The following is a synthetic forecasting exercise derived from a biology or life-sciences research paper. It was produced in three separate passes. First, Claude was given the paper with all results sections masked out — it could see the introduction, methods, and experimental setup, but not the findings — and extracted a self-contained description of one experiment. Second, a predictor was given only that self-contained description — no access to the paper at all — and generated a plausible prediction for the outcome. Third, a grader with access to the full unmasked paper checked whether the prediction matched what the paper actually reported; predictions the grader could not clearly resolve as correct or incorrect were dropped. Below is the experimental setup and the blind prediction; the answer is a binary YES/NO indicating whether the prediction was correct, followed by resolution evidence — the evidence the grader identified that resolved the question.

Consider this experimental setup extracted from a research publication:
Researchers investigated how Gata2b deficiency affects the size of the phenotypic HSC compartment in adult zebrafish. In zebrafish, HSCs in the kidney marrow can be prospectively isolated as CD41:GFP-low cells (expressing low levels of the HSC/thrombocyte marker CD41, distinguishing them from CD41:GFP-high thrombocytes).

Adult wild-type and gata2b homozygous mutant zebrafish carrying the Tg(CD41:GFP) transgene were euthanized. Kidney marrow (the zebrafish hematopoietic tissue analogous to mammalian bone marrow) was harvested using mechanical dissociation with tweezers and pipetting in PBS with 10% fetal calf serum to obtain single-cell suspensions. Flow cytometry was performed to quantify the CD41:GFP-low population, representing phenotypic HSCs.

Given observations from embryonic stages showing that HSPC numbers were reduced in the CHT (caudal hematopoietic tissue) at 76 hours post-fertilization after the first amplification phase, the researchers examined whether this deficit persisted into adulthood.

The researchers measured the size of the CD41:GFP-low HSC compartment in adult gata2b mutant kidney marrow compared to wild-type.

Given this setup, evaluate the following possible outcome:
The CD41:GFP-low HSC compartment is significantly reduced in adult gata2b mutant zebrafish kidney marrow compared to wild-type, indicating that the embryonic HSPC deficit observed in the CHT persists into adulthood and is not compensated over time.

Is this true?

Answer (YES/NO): NO